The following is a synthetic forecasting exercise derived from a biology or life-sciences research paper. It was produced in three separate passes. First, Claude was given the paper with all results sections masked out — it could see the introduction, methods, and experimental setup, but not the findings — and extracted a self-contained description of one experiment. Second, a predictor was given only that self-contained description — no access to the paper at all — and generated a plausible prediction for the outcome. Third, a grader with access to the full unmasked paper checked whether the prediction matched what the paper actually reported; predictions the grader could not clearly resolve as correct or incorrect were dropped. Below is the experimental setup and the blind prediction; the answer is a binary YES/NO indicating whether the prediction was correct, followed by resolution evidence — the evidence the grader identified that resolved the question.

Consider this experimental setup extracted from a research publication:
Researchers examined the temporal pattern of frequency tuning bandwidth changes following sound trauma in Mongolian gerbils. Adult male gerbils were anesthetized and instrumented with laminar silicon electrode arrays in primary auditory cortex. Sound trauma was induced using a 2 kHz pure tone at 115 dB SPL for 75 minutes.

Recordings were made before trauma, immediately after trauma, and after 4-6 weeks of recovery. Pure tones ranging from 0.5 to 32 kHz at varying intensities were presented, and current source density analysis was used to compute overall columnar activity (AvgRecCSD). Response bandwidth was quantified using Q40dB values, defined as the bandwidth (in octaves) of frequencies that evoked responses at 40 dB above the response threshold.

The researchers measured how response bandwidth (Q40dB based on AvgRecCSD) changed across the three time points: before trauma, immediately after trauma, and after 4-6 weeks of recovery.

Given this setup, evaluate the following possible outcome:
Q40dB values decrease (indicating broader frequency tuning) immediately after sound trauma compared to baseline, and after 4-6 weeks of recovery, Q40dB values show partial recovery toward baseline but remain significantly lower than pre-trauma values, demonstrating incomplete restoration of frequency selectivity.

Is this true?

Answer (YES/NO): NO